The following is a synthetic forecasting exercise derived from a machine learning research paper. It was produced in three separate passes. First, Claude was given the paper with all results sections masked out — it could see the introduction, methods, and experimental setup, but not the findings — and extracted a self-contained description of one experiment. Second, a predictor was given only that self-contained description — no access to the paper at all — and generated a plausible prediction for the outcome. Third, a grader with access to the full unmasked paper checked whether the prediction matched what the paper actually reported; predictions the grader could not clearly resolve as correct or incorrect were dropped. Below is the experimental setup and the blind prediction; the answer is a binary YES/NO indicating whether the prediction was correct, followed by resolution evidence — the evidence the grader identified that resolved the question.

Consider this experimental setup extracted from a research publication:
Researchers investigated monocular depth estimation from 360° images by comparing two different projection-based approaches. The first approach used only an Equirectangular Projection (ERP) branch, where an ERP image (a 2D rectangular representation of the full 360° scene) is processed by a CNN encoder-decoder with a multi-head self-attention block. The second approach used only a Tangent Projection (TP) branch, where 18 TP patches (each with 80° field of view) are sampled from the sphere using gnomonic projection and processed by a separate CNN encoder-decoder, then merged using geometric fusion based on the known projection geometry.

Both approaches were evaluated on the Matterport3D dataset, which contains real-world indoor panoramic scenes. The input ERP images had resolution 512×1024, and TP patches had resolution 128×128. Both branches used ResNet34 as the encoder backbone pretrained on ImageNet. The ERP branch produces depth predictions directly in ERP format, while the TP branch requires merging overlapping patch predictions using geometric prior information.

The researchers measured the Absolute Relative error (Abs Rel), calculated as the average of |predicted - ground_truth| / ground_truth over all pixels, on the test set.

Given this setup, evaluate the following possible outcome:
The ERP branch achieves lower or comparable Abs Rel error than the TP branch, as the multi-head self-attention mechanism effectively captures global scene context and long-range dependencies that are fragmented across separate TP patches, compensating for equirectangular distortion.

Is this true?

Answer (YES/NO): NO